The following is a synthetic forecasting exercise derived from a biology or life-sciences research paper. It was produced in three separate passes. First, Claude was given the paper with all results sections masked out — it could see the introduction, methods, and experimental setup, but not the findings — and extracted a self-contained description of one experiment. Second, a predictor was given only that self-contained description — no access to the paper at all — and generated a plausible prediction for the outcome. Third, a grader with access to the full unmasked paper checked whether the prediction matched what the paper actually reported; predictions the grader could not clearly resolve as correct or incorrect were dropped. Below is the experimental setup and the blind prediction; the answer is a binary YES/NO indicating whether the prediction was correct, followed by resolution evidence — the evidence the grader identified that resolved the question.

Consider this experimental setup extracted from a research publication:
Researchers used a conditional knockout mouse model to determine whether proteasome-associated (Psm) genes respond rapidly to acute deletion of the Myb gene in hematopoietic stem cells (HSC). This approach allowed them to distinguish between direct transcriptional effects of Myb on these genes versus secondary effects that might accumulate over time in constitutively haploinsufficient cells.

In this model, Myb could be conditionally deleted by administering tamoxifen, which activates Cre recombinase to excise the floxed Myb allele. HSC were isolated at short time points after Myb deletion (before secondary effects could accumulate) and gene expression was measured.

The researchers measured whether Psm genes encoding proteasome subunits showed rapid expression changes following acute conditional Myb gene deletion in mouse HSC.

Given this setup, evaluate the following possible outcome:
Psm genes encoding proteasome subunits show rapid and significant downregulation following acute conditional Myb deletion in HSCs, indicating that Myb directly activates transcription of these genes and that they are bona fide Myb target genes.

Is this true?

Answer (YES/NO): NO